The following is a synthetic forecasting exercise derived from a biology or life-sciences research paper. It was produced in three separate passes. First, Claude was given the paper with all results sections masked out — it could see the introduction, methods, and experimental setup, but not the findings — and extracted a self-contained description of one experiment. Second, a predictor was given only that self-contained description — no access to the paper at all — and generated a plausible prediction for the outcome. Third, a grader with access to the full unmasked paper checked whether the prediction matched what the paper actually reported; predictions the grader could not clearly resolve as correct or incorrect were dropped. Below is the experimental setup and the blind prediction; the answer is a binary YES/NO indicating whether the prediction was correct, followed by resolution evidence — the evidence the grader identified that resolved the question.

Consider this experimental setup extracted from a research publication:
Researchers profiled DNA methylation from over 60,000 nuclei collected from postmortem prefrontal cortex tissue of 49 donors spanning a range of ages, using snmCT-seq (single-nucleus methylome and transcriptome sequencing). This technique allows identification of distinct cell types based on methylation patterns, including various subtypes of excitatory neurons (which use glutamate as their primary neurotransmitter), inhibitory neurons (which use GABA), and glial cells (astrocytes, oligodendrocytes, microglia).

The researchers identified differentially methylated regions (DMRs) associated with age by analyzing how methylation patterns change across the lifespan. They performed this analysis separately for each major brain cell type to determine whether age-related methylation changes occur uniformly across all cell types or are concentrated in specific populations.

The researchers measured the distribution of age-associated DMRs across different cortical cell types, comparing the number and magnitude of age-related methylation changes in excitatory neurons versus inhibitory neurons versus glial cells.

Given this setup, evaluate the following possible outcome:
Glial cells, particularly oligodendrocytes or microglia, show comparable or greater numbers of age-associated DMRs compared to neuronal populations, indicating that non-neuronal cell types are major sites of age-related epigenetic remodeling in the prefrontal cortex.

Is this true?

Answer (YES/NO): NO